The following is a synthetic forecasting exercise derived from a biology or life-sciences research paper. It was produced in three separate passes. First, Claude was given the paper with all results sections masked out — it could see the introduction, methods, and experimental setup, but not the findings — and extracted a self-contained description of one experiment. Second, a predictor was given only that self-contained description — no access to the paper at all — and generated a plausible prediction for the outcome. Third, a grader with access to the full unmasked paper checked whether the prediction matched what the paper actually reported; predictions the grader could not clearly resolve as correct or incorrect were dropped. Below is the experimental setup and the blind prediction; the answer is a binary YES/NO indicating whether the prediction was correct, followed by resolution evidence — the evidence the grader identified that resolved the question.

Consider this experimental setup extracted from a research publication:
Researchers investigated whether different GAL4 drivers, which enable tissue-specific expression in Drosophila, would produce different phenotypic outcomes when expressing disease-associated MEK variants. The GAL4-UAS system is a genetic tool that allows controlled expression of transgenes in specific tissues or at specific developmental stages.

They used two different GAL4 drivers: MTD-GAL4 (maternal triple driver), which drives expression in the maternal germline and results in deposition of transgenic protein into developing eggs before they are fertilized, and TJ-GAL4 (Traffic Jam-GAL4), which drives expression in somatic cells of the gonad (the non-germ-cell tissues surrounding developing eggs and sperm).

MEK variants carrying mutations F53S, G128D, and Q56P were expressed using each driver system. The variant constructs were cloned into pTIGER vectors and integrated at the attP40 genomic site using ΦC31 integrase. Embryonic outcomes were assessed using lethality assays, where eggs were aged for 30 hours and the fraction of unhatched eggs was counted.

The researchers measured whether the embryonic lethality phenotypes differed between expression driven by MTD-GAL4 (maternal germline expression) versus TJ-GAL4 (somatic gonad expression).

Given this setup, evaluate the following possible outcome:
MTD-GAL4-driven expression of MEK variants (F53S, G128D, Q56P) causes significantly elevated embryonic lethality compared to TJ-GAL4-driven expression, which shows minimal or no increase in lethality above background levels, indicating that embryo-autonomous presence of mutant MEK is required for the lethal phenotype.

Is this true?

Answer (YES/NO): NO